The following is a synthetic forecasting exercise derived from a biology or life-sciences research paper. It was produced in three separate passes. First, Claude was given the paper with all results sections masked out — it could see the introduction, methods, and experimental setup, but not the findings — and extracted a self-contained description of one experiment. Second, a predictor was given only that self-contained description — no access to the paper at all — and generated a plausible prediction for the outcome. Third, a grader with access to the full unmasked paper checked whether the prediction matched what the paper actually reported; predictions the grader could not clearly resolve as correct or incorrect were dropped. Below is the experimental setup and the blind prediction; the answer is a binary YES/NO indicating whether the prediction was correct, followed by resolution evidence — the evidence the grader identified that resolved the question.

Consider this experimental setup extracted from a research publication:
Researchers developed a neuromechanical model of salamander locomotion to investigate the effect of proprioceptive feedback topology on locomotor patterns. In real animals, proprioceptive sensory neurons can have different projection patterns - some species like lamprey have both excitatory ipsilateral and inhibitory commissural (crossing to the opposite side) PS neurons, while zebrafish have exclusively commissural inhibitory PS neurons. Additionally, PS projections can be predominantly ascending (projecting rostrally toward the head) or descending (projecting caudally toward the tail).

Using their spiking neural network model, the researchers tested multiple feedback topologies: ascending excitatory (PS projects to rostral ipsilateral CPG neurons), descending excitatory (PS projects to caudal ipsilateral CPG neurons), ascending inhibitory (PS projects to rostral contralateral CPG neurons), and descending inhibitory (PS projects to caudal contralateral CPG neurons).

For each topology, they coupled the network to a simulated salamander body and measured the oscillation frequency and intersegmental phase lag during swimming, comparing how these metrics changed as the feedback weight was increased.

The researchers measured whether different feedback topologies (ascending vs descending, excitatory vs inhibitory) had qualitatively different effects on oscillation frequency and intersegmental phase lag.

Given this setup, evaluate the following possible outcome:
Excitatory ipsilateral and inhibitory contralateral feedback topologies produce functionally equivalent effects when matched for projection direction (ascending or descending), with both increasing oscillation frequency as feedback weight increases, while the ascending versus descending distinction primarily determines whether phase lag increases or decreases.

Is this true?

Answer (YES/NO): NO